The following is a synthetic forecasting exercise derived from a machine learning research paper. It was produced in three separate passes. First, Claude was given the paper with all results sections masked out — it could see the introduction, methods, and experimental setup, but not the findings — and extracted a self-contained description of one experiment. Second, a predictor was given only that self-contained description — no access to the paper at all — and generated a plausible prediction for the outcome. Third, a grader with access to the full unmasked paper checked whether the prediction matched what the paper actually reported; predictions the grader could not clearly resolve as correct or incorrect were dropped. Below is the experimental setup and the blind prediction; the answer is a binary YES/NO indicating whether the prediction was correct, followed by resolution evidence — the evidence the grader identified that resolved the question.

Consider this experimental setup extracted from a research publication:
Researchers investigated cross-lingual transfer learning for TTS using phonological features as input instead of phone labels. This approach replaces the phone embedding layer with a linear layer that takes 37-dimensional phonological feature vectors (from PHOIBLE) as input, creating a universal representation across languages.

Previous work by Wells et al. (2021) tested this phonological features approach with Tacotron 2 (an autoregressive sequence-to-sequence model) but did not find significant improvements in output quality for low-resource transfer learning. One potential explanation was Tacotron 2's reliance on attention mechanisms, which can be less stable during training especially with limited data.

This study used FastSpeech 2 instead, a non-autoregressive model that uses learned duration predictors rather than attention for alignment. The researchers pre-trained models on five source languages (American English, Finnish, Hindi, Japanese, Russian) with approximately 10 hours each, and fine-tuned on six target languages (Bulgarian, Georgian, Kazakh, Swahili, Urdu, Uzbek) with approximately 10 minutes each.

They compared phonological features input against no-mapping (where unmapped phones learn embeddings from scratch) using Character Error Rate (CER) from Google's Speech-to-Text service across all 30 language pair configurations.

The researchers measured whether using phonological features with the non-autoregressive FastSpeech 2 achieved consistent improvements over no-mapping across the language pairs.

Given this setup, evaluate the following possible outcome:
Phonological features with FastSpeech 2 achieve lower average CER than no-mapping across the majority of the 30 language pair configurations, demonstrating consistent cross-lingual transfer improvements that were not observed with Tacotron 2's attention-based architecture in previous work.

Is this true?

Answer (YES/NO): YES